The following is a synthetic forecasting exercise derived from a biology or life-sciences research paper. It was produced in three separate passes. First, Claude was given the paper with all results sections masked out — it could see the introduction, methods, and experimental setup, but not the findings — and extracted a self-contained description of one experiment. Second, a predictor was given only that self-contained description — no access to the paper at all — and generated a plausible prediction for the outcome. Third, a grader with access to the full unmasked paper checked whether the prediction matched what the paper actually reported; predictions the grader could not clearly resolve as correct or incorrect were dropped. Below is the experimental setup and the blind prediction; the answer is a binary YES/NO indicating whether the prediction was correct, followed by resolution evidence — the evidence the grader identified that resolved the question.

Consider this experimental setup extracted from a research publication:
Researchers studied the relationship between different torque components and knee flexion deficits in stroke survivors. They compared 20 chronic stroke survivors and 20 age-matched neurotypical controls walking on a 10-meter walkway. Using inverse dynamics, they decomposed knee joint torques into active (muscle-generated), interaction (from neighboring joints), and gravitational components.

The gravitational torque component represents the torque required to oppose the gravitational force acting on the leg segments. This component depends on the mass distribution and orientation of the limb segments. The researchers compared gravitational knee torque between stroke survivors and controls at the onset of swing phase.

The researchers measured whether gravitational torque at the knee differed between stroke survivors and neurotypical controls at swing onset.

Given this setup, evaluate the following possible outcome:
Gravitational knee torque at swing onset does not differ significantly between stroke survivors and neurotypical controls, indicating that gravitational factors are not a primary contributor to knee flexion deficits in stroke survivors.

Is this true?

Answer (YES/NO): YES